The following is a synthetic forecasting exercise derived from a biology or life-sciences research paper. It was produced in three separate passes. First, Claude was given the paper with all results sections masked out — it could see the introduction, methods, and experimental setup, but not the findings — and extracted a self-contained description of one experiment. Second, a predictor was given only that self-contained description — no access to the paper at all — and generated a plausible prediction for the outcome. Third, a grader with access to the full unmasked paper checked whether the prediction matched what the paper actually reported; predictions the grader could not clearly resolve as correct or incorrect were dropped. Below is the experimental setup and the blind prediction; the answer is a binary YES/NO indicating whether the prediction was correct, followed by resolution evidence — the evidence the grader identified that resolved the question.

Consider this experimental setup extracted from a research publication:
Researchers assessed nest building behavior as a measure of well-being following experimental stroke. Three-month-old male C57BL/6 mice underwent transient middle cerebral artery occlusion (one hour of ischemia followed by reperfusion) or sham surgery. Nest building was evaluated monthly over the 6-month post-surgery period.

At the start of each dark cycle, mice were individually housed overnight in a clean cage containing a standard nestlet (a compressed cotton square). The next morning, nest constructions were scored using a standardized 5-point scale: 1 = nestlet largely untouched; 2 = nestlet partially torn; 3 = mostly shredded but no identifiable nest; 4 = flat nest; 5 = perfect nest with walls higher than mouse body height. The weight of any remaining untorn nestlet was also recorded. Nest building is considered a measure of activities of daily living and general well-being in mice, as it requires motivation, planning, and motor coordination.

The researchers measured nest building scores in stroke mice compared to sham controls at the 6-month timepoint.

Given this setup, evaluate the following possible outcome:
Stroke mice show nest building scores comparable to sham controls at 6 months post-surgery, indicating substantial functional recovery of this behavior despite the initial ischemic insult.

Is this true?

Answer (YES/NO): NO